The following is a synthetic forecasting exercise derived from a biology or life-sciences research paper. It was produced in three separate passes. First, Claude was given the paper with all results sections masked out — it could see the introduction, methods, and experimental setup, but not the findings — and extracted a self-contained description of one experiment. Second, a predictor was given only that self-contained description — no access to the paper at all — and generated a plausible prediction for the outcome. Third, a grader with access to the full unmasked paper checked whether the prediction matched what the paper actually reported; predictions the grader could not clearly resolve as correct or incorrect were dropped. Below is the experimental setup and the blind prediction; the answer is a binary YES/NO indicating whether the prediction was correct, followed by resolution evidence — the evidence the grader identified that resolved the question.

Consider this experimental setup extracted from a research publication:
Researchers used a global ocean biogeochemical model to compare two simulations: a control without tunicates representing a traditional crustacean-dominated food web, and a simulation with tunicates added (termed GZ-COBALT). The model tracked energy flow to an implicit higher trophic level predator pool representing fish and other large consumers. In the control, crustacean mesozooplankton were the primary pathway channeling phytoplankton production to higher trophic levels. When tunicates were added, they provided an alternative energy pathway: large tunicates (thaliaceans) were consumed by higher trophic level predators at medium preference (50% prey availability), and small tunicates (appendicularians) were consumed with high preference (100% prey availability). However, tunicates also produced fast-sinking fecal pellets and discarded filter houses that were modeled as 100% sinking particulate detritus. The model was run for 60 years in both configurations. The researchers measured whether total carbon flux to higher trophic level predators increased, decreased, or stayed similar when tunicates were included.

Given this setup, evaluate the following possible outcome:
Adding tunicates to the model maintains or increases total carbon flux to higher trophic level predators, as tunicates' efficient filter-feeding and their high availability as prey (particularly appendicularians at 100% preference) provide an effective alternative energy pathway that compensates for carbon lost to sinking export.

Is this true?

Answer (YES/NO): YES